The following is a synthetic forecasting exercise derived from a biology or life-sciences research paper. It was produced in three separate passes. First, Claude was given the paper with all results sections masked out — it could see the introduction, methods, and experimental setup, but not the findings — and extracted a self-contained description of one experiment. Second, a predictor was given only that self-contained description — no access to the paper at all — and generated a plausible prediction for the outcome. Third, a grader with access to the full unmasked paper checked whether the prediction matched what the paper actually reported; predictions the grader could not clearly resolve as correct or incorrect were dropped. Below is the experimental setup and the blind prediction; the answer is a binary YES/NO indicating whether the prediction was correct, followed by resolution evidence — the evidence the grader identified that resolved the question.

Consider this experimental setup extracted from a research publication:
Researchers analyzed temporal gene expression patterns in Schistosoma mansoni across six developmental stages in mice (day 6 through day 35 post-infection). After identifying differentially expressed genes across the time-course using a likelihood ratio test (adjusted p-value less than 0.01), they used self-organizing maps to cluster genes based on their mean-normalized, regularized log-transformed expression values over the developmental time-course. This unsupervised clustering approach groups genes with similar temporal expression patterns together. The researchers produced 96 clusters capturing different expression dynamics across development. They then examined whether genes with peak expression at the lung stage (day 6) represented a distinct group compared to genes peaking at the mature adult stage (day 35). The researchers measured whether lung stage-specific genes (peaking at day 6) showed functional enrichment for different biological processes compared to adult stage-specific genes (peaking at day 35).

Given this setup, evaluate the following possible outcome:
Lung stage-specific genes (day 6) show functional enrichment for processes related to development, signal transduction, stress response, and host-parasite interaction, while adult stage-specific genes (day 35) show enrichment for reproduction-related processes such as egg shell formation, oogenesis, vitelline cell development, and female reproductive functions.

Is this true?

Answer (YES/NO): NO